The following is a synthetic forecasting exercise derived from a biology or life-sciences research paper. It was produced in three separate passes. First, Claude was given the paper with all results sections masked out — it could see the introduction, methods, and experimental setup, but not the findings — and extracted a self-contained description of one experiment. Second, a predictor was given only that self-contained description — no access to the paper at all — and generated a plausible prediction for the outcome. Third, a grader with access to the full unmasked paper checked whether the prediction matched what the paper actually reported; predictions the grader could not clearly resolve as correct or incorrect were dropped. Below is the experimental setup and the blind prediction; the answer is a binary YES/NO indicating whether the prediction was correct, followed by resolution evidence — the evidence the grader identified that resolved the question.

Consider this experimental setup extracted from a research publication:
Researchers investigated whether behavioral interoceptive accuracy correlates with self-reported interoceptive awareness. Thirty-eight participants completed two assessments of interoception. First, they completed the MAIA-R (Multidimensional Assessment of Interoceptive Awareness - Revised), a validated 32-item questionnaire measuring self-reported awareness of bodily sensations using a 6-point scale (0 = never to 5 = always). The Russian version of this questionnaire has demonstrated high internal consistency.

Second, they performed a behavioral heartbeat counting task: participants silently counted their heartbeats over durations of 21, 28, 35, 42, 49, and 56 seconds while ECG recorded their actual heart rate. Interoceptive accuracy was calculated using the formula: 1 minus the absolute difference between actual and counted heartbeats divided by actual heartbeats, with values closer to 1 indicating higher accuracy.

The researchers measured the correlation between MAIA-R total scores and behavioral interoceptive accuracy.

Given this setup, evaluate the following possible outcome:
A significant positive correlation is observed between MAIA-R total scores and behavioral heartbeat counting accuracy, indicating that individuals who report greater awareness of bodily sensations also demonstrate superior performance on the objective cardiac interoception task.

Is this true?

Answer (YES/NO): NO